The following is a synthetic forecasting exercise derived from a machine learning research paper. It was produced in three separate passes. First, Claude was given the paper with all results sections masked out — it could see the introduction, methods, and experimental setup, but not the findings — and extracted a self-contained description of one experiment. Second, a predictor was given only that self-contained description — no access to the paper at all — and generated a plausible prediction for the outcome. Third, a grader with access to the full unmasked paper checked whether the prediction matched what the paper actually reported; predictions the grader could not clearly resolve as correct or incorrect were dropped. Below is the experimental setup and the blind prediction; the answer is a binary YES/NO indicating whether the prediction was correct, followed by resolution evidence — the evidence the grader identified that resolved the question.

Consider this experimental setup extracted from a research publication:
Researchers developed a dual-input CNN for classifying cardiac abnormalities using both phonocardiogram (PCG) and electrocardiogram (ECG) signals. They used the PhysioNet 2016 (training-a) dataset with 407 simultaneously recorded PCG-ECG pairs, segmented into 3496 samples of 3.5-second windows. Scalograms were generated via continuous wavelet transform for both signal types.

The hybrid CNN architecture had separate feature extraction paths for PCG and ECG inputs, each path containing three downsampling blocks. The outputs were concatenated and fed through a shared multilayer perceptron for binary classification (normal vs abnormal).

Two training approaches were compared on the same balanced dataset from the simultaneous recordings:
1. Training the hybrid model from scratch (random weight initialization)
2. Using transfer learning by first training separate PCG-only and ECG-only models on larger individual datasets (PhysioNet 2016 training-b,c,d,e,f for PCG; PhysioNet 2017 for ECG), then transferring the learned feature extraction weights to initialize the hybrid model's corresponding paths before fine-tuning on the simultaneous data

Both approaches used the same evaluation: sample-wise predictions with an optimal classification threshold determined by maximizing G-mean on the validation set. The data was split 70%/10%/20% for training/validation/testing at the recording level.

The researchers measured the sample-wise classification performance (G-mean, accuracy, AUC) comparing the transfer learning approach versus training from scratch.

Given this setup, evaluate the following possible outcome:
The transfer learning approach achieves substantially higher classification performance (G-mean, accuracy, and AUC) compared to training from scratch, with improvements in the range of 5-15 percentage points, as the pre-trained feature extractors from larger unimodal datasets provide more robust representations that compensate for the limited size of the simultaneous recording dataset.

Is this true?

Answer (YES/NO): NO